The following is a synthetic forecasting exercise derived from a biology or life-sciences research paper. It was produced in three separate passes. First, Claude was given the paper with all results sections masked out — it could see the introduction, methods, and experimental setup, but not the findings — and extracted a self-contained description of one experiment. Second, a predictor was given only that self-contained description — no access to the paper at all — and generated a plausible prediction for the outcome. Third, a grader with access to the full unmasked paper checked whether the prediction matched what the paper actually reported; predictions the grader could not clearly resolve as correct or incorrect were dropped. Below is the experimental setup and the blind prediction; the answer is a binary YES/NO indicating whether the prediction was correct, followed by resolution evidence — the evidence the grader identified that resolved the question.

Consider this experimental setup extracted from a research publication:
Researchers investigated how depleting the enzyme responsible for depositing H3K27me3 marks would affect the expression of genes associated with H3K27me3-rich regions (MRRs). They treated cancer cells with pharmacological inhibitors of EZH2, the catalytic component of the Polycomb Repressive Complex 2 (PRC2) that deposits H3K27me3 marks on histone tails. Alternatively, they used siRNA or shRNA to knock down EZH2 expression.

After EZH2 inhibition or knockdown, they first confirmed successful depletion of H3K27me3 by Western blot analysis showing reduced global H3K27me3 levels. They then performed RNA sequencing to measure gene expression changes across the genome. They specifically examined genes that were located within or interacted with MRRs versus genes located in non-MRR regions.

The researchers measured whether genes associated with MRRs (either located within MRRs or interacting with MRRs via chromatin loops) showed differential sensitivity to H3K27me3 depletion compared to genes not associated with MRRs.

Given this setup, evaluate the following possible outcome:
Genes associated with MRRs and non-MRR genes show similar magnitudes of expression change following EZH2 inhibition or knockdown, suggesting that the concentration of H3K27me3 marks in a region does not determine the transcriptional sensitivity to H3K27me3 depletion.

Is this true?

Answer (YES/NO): NO